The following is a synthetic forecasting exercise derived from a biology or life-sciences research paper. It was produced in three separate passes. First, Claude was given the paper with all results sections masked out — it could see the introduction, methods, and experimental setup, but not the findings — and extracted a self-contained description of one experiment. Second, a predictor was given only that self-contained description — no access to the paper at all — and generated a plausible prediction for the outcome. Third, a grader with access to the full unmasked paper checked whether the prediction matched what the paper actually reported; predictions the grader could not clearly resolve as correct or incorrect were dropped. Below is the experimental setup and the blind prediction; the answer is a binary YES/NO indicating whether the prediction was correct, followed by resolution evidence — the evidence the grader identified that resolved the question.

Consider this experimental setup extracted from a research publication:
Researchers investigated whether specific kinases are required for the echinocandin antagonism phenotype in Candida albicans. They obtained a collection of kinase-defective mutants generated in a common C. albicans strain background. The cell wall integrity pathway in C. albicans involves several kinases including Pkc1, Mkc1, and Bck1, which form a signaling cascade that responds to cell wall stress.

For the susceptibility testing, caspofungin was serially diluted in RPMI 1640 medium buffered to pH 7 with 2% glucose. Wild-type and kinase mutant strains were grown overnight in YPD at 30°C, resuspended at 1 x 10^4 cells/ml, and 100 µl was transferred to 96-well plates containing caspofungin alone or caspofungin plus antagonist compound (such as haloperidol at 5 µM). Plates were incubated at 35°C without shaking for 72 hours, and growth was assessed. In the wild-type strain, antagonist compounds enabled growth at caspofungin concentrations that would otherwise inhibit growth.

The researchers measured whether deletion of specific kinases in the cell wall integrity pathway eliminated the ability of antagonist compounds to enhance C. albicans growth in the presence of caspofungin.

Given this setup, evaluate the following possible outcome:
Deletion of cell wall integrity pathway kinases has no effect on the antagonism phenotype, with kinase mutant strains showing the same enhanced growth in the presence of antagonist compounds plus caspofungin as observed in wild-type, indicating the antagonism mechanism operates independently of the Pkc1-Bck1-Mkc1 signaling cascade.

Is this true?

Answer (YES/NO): NO